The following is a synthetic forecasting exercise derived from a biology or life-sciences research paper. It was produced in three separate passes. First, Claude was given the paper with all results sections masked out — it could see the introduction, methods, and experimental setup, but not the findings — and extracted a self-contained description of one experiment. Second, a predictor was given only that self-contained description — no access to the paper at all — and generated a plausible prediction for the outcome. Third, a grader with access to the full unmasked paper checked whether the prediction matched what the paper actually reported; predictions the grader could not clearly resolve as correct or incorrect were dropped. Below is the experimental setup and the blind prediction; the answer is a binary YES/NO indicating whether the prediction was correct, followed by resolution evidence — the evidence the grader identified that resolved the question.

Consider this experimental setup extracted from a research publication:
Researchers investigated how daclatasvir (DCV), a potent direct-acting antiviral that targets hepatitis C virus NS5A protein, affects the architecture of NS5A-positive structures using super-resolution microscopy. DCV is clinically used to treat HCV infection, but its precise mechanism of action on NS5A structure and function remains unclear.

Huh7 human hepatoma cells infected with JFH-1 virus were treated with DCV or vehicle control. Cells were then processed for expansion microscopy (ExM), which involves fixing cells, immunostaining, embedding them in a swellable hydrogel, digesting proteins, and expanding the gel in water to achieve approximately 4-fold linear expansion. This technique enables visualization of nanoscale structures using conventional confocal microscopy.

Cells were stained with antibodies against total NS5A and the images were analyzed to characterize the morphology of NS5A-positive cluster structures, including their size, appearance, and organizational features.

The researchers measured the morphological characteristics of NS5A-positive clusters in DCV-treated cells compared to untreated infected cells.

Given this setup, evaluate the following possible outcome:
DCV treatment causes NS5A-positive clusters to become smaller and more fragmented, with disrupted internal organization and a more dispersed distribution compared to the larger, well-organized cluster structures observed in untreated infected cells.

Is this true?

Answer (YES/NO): NO